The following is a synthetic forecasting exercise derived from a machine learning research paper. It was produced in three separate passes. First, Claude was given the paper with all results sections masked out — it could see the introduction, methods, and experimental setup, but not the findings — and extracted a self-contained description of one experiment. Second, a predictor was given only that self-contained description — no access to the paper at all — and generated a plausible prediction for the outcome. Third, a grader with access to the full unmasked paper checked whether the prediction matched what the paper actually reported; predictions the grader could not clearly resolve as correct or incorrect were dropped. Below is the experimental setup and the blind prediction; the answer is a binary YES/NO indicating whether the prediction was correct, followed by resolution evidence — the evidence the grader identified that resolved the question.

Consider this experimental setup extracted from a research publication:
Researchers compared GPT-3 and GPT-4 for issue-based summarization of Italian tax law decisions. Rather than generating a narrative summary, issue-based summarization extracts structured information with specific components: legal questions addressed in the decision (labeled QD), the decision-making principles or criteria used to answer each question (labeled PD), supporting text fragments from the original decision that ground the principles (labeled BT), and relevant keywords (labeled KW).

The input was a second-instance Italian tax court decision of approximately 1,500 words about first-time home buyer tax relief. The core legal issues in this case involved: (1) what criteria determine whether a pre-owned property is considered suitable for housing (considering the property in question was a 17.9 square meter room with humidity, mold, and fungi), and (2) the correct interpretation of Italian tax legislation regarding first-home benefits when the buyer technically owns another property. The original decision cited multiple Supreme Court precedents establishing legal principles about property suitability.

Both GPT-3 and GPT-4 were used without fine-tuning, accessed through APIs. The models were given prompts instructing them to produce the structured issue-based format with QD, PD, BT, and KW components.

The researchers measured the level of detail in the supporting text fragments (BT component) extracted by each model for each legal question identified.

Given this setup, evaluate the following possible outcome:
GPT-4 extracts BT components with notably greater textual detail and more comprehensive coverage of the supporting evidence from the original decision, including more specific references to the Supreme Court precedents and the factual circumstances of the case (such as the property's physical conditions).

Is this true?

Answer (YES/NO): NO